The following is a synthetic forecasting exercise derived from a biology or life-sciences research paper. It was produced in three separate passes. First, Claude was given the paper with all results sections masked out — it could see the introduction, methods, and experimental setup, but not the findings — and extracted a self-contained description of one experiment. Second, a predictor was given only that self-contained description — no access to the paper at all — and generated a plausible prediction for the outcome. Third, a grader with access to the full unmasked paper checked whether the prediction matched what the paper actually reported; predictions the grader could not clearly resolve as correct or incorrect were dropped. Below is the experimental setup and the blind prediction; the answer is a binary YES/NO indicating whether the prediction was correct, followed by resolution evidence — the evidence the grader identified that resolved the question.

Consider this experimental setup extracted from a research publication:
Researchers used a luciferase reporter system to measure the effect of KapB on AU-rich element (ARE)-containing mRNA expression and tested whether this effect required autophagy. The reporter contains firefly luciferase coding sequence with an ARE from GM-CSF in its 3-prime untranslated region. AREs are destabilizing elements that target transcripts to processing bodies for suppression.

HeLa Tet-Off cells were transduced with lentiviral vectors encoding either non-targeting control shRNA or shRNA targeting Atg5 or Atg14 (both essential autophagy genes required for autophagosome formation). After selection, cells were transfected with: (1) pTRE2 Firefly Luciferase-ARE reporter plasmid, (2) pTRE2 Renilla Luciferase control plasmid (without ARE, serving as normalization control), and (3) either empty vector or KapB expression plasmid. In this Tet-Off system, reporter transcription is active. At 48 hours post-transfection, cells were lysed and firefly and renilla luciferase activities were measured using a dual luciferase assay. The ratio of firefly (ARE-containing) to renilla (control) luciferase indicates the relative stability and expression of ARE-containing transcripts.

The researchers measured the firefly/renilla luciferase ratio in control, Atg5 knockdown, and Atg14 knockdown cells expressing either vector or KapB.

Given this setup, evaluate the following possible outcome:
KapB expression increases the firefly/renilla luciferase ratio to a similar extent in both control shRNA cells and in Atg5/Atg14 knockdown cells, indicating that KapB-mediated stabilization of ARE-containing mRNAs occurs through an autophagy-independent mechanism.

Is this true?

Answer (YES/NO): NO